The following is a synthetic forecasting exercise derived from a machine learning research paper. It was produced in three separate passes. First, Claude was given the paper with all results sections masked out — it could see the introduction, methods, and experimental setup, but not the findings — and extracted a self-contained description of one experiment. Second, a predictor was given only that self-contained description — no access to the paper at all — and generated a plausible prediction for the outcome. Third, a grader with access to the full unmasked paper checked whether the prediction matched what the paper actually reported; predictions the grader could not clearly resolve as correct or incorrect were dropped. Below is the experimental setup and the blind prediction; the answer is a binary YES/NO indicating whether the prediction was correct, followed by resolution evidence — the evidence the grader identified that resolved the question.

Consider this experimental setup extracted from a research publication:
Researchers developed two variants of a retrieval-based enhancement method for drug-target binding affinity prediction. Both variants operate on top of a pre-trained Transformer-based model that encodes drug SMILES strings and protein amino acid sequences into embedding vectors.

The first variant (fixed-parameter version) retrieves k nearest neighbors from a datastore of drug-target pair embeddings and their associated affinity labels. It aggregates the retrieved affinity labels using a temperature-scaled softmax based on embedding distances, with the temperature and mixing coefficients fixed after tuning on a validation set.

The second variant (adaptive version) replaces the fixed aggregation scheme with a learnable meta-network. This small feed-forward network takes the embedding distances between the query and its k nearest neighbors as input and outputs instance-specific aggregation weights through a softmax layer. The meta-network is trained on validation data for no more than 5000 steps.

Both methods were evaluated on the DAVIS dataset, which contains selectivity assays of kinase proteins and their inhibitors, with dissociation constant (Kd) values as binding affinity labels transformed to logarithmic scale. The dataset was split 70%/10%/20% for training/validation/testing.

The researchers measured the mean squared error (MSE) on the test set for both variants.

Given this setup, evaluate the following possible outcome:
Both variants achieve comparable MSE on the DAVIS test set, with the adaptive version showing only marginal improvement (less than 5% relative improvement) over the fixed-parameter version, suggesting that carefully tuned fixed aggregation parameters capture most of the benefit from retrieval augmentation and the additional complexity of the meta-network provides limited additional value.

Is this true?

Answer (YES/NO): NO